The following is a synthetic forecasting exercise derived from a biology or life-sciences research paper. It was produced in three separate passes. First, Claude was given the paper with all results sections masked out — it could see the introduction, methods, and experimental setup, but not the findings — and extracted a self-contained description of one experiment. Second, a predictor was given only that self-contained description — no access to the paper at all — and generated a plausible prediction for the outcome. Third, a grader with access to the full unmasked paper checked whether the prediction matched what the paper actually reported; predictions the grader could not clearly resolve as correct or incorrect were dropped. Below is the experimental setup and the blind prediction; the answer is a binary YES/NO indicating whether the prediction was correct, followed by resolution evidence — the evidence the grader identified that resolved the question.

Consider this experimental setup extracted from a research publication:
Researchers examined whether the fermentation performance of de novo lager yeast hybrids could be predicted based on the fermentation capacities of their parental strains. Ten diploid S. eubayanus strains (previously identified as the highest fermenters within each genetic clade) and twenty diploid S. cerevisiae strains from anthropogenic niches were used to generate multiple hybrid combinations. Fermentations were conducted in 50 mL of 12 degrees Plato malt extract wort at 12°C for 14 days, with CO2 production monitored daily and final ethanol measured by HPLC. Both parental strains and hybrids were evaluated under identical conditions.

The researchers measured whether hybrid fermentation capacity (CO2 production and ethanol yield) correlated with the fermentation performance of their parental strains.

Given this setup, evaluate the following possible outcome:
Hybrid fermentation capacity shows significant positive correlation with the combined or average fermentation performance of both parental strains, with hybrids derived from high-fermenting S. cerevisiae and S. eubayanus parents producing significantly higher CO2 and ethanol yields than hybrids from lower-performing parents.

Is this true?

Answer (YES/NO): NO